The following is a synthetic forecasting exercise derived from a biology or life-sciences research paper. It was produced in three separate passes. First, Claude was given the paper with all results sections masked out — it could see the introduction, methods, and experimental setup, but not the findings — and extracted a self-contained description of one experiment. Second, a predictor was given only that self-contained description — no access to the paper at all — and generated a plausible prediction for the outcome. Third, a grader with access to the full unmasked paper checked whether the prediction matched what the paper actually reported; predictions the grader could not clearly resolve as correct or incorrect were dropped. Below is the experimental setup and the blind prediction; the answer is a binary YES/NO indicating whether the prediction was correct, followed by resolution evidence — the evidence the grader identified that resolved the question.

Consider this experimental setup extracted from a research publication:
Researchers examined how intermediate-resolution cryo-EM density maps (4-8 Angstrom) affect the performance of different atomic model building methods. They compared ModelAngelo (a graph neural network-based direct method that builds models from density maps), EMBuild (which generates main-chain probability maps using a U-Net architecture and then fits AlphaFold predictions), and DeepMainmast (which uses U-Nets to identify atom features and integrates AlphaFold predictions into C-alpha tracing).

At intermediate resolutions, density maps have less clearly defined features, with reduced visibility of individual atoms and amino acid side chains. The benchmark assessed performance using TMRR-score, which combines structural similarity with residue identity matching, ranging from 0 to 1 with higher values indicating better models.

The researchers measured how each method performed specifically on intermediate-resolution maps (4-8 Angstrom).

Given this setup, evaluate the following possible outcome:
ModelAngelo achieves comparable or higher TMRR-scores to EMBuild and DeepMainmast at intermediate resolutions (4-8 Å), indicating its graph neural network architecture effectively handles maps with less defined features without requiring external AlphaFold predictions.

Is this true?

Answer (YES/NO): NO